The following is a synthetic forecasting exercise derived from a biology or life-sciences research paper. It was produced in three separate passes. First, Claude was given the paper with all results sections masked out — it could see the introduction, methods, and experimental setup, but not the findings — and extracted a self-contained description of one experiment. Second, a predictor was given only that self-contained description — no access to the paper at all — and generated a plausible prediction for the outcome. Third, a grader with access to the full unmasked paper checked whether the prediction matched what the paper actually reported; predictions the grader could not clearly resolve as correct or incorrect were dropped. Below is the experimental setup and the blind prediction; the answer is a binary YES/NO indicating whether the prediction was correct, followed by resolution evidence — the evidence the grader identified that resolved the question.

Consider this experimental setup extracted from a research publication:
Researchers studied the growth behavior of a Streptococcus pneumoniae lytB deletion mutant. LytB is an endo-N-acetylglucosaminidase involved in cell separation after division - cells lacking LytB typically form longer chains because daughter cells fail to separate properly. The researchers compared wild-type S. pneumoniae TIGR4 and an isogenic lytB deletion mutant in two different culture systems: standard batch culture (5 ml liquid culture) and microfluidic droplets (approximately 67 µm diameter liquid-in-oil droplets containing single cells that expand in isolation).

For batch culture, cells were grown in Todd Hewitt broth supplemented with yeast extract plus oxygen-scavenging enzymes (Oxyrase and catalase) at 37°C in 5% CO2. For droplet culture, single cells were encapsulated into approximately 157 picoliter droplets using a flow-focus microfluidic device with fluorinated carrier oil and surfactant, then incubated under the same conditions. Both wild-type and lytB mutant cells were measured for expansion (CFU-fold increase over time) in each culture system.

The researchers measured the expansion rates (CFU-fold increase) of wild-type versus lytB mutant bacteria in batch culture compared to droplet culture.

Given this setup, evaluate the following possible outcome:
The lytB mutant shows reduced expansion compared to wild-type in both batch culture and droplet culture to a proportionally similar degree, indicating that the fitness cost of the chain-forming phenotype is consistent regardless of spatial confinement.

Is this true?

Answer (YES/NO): NO